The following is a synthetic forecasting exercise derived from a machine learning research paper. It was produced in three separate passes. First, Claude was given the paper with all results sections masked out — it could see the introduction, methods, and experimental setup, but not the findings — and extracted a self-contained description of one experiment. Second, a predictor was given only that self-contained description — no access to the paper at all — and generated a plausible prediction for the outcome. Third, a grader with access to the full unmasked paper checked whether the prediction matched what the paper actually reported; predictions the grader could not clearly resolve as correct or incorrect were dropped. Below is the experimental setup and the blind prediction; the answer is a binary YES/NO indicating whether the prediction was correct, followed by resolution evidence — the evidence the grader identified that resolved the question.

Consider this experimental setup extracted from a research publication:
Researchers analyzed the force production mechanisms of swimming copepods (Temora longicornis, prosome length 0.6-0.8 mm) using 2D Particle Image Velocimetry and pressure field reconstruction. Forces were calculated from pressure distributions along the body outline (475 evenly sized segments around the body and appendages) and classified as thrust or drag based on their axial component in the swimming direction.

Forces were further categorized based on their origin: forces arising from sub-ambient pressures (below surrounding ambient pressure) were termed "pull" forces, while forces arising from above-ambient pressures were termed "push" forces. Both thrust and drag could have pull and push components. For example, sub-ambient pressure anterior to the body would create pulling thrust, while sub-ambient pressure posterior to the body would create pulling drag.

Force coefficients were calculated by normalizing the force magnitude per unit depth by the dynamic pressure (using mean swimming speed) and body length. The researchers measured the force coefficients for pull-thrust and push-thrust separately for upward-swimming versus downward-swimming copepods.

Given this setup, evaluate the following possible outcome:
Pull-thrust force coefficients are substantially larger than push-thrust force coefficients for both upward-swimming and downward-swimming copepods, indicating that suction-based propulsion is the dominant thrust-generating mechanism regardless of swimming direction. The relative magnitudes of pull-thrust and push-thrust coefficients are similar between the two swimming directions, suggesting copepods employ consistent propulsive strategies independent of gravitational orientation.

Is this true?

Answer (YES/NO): NO